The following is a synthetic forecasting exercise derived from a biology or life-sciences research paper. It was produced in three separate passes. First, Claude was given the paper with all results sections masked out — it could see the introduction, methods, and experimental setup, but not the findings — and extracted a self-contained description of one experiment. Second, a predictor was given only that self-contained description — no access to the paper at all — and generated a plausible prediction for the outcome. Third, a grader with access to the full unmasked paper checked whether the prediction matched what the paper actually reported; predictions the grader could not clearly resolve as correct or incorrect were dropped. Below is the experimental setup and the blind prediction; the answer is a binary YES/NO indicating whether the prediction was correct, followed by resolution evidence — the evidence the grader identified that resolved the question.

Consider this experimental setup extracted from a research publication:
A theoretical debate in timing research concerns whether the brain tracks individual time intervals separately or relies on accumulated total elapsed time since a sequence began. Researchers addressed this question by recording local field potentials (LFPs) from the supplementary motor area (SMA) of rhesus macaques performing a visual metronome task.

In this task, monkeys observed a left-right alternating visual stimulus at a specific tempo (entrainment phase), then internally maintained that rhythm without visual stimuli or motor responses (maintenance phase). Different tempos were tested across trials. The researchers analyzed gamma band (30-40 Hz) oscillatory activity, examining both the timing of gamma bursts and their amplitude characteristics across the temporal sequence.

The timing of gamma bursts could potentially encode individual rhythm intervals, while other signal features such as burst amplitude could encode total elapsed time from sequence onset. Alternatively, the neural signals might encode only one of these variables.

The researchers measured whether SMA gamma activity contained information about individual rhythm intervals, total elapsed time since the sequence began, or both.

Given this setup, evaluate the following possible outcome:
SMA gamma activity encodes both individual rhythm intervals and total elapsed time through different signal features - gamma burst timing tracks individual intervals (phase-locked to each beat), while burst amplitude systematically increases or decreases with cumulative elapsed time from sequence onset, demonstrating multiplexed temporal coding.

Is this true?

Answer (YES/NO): YES